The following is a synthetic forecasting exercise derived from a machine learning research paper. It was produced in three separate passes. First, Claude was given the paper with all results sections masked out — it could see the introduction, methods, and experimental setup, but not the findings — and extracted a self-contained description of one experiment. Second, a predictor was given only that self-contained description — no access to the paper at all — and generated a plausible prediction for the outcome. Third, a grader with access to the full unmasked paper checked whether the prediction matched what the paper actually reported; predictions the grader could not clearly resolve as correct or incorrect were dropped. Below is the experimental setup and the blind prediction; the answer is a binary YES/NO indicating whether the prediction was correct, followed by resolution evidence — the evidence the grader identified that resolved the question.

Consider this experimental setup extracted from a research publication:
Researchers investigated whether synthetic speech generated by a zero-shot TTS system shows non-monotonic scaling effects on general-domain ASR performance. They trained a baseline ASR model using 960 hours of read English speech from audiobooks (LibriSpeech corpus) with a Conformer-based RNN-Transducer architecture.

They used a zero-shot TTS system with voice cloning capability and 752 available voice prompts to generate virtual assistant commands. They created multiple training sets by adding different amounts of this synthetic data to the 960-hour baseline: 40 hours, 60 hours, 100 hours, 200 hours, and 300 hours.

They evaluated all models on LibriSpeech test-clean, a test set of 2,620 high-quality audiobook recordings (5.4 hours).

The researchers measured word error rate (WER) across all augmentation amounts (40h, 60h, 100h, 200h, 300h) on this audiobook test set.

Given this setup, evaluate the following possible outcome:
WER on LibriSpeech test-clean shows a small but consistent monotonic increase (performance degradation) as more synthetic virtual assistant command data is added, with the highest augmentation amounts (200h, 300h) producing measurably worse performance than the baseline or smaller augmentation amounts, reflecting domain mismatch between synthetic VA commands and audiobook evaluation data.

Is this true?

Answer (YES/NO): NO